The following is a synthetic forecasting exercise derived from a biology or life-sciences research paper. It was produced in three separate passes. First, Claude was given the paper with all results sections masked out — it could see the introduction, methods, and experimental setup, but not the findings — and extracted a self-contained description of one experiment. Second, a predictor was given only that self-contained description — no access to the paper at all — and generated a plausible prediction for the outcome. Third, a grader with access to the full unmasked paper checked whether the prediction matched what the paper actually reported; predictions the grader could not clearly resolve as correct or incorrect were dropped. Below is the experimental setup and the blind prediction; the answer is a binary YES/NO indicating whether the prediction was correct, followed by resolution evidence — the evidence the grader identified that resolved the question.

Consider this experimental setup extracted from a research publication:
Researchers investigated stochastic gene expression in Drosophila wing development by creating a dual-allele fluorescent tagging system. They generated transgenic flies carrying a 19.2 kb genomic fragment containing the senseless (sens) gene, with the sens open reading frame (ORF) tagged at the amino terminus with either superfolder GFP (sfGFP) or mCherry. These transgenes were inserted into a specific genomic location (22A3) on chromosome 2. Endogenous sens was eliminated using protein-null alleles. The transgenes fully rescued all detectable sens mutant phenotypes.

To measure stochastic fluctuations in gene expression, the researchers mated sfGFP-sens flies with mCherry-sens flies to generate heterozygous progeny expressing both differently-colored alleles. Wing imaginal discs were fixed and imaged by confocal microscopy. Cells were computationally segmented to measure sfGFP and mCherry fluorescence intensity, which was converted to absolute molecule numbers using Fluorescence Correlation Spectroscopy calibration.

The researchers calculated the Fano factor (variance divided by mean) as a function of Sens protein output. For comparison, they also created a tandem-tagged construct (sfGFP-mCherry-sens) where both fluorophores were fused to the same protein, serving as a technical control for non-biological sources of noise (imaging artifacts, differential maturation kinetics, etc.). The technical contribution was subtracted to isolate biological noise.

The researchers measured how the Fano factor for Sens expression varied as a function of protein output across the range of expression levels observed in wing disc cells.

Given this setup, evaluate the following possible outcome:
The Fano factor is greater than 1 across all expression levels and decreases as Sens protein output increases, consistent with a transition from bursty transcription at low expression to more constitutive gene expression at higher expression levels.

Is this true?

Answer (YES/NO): NO